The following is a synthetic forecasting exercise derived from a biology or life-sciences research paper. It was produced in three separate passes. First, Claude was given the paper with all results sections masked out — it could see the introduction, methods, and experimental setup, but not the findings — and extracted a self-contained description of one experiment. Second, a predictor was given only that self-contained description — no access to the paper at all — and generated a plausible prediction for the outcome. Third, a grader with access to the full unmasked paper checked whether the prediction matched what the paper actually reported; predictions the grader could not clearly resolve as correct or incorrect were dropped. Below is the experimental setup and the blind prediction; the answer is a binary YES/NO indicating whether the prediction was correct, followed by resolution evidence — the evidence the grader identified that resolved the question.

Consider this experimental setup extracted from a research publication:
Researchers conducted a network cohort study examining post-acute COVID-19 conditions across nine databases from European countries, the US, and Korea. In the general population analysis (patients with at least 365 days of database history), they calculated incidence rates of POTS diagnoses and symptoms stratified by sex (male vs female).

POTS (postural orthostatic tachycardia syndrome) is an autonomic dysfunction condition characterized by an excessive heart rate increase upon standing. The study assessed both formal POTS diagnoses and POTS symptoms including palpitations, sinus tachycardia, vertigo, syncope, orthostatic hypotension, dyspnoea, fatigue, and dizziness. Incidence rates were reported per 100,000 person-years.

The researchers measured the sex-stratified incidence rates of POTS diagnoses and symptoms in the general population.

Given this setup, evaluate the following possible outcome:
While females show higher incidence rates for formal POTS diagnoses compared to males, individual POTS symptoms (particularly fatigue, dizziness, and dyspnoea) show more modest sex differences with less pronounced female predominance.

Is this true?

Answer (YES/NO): NO